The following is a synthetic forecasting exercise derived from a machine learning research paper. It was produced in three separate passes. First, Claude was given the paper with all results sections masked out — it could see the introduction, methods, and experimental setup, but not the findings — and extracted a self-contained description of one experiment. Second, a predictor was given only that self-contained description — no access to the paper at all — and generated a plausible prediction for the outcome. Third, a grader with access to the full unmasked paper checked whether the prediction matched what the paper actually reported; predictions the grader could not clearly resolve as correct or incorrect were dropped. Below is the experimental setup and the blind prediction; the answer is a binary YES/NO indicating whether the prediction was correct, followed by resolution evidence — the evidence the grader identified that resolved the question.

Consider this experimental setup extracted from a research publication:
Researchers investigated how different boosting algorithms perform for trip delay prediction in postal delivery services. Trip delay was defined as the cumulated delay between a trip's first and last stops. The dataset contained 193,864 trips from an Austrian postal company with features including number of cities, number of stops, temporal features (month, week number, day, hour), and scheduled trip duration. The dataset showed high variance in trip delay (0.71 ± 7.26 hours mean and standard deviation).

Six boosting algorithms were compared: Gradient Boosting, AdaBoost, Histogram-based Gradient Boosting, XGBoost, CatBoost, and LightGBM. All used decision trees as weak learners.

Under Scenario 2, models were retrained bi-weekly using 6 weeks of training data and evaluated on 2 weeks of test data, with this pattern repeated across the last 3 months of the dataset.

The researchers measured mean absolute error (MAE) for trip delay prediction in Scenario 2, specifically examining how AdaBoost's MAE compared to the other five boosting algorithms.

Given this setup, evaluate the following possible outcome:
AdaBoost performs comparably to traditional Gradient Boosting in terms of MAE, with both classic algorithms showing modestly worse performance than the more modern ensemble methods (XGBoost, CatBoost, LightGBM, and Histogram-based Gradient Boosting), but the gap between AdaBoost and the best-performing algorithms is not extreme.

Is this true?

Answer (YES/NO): NO